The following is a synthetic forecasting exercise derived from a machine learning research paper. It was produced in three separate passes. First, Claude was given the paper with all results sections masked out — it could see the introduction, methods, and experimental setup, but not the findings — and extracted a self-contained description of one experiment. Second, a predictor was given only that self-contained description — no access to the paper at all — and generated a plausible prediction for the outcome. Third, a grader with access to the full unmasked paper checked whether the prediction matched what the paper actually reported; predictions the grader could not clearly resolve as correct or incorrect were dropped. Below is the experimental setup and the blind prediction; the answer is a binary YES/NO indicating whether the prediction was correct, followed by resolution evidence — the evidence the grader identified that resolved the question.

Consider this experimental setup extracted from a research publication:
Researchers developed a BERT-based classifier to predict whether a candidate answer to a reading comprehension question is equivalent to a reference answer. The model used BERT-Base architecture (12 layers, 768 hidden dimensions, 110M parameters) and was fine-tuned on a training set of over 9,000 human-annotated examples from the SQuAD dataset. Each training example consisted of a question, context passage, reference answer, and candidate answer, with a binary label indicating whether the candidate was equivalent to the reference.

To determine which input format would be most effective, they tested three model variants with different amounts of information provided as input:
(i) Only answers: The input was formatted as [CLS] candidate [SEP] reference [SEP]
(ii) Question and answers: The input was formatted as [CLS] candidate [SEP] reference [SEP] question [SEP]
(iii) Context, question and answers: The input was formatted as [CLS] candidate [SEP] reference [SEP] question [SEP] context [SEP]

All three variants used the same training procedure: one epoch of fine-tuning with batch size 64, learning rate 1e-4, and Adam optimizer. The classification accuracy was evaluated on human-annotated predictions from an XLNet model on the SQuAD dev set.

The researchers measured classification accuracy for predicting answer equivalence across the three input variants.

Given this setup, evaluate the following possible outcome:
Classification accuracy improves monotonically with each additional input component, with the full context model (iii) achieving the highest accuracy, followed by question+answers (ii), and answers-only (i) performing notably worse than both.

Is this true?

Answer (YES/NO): NO